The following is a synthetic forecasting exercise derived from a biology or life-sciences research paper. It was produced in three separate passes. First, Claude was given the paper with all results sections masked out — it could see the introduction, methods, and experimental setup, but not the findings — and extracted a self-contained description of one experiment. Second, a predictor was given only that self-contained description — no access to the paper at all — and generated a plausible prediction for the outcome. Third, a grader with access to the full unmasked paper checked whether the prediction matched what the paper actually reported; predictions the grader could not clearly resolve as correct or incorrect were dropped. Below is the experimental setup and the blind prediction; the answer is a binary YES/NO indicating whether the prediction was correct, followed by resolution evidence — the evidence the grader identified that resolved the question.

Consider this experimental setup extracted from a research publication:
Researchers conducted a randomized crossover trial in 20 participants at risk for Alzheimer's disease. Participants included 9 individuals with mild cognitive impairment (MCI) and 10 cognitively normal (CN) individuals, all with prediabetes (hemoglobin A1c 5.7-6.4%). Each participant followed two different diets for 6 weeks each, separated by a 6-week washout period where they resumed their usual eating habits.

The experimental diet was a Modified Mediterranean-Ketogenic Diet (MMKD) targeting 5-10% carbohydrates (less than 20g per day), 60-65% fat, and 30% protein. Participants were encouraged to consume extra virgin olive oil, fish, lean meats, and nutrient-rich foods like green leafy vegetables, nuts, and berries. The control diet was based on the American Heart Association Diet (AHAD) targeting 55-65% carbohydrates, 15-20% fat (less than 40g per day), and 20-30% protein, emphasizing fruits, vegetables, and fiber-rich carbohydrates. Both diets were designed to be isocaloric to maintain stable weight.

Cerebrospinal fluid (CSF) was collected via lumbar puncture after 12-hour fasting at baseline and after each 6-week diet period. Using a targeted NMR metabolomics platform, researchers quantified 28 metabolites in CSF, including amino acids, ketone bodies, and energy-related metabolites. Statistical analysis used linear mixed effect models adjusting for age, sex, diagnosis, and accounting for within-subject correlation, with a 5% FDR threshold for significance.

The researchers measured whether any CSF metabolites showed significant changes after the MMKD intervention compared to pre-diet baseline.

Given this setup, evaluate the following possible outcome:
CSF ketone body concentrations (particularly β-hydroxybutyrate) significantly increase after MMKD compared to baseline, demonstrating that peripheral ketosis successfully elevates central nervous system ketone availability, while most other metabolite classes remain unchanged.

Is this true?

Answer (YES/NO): NO